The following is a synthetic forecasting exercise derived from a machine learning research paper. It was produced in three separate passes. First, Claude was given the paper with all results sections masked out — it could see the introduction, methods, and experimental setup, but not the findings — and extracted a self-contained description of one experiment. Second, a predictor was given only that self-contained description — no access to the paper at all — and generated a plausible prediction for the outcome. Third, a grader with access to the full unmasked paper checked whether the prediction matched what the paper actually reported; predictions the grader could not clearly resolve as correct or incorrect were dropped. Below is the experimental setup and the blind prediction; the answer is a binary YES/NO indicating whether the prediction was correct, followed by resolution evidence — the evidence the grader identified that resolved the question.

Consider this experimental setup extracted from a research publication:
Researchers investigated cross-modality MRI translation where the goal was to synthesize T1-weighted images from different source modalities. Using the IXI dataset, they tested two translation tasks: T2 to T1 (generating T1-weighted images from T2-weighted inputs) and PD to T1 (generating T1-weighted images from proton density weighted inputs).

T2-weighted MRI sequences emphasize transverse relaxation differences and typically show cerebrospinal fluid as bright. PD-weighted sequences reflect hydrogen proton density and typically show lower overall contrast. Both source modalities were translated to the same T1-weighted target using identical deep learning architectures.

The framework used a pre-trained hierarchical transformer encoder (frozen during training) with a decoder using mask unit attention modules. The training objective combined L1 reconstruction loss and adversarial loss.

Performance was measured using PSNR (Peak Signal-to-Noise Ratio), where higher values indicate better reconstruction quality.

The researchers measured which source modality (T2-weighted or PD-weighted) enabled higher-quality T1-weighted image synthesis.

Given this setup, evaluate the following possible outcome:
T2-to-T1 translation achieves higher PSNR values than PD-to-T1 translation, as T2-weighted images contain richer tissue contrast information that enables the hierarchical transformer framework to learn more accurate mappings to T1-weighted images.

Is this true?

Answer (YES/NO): YES